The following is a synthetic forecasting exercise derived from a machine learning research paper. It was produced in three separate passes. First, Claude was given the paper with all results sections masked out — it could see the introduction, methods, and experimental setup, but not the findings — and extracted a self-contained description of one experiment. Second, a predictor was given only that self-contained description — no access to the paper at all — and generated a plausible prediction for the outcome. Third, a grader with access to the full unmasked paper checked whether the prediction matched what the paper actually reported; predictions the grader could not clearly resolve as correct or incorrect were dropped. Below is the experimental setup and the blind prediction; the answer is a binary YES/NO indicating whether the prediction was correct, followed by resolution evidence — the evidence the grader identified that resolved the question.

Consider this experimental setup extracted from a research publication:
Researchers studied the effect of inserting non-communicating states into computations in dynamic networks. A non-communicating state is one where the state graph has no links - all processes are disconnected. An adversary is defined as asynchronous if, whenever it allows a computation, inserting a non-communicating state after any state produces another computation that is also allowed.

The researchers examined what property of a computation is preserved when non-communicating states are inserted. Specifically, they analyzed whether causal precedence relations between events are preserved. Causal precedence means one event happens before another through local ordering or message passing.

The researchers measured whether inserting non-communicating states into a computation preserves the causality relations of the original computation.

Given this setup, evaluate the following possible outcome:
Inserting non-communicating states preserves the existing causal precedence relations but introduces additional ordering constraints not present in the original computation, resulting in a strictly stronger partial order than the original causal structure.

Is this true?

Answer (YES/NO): NO